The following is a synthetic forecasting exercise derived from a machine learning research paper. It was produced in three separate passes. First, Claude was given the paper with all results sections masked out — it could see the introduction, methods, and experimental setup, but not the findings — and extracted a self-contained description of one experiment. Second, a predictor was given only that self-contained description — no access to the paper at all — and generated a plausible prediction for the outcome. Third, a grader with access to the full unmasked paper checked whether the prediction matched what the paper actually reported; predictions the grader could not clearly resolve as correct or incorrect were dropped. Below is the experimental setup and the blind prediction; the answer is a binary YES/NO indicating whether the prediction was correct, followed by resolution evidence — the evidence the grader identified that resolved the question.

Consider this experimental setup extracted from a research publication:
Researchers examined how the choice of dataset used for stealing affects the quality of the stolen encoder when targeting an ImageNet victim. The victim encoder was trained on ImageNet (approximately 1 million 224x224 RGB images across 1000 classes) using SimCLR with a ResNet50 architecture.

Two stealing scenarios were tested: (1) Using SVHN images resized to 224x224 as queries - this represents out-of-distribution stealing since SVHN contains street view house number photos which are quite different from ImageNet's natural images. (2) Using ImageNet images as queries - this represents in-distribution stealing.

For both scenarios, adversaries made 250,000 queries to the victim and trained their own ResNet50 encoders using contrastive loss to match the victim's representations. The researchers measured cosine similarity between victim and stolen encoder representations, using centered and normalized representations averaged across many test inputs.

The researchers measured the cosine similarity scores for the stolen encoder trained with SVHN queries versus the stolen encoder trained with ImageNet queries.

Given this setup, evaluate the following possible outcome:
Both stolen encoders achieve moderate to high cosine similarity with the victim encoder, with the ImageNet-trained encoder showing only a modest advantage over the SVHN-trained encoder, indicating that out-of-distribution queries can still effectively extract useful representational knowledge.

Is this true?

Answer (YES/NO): NO